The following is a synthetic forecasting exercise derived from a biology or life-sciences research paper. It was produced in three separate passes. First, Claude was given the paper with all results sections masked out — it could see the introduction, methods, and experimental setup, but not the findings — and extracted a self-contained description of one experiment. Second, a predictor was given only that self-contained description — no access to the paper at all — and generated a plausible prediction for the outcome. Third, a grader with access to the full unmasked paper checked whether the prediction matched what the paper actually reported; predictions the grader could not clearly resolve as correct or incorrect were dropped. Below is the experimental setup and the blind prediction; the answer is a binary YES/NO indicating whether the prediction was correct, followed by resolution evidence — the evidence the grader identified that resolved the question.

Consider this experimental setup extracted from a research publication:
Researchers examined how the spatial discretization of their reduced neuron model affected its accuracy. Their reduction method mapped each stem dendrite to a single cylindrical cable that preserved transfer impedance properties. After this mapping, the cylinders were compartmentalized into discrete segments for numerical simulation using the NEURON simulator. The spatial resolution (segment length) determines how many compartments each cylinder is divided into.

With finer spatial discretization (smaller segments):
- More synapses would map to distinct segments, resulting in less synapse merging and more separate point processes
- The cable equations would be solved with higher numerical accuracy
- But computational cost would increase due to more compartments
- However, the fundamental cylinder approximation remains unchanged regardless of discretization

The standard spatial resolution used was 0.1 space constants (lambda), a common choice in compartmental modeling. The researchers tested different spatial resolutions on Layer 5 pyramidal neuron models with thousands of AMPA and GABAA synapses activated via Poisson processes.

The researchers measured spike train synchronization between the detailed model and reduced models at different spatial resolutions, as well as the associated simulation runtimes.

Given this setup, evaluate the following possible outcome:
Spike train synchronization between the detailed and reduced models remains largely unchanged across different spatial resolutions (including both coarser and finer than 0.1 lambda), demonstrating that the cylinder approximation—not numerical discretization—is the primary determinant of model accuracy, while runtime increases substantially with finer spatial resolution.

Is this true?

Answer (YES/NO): NO